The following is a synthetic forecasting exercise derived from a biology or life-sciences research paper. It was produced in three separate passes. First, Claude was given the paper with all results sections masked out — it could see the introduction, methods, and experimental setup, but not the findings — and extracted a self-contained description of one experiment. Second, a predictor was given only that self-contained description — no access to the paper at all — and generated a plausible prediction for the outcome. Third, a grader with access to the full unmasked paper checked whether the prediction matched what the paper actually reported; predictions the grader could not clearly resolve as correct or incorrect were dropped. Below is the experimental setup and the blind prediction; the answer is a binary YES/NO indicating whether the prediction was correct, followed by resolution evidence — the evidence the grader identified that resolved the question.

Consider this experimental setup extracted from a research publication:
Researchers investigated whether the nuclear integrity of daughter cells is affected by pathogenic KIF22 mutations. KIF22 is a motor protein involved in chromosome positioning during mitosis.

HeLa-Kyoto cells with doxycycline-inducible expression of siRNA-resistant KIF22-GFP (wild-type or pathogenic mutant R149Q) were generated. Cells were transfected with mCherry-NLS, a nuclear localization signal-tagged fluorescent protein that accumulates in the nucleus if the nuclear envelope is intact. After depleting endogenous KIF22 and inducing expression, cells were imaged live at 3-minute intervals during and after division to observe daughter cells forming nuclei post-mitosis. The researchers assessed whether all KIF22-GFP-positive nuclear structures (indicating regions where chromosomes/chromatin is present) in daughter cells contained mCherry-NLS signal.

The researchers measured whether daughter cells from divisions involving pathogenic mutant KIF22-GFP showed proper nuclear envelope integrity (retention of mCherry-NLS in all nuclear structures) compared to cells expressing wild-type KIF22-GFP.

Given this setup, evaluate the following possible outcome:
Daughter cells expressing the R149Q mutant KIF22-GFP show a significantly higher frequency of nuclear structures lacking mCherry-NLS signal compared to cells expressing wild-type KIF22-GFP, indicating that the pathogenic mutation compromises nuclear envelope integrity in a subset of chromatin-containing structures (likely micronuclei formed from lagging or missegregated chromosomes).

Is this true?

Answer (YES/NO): NO